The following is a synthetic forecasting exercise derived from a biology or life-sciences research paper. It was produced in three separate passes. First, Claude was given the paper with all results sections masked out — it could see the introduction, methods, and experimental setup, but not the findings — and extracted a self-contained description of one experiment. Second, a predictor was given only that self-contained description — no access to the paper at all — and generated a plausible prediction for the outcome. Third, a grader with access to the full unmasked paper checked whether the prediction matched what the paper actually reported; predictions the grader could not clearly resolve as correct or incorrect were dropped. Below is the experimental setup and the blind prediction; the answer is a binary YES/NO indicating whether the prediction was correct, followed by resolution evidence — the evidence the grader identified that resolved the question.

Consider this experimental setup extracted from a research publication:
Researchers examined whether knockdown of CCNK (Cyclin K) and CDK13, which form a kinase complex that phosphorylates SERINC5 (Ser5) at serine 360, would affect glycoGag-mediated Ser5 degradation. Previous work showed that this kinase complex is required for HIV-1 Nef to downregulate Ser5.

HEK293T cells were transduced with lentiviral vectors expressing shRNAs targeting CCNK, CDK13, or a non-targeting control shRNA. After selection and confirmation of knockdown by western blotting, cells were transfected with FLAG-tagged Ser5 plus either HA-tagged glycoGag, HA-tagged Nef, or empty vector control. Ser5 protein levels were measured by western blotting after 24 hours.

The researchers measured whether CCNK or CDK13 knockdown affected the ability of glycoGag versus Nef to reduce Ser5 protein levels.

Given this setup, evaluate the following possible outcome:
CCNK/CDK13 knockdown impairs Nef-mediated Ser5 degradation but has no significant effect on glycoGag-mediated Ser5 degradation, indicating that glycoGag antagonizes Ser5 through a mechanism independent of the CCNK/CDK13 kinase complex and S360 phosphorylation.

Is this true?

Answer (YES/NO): YES